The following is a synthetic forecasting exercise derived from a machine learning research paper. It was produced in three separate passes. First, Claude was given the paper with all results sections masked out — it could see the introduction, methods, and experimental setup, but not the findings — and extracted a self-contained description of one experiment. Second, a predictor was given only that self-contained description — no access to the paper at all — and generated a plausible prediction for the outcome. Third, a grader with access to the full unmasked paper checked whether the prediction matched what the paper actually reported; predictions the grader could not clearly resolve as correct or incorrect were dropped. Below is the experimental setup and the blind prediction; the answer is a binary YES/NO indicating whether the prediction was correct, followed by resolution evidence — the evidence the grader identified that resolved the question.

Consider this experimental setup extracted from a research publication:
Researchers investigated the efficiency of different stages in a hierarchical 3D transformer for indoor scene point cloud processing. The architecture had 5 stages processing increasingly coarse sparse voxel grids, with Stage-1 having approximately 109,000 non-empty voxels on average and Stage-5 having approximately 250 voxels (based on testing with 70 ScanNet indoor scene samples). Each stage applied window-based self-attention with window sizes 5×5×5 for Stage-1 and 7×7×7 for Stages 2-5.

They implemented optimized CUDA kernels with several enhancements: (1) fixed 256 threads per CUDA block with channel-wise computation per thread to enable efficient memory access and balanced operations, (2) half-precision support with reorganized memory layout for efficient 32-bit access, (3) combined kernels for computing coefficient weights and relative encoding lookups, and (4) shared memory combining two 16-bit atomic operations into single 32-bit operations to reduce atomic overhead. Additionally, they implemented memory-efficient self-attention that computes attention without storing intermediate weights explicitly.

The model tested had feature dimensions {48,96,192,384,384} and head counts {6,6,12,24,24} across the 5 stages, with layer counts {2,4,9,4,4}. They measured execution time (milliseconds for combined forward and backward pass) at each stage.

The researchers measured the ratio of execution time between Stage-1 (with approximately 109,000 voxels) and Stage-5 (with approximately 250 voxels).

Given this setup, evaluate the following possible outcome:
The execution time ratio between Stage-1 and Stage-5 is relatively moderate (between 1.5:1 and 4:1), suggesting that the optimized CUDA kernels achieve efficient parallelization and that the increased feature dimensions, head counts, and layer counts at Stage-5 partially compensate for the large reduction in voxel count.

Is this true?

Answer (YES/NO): NO